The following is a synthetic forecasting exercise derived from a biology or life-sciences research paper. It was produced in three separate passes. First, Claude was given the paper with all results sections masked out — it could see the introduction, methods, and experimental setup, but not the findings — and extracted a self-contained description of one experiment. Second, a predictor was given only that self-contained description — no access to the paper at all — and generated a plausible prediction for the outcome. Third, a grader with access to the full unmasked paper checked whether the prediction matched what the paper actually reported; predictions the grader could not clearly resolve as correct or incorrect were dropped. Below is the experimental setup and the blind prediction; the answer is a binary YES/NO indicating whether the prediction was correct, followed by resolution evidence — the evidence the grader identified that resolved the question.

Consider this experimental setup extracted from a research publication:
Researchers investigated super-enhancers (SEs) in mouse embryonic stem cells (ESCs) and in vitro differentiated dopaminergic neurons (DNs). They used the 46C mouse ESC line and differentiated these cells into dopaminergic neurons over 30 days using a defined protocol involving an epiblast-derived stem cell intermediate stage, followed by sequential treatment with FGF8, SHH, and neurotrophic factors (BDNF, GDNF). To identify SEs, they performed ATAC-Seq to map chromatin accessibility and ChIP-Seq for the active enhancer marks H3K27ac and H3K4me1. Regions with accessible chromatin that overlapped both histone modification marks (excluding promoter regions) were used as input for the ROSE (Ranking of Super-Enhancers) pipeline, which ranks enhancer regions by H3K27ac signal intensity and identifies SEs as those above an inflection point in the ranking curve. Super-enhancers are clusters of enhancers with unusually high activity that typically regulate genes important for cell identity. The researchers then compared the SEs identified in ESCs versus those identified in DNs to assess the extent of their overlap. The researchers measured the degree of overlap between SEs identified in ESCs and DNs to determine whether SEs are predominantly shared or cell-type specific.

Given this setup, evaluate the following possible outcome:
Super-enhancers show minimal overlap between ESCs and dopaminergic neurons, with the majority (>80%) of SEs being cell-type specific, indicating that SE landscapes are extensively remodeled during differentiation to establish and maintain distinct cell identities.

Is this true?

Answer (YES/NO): NO